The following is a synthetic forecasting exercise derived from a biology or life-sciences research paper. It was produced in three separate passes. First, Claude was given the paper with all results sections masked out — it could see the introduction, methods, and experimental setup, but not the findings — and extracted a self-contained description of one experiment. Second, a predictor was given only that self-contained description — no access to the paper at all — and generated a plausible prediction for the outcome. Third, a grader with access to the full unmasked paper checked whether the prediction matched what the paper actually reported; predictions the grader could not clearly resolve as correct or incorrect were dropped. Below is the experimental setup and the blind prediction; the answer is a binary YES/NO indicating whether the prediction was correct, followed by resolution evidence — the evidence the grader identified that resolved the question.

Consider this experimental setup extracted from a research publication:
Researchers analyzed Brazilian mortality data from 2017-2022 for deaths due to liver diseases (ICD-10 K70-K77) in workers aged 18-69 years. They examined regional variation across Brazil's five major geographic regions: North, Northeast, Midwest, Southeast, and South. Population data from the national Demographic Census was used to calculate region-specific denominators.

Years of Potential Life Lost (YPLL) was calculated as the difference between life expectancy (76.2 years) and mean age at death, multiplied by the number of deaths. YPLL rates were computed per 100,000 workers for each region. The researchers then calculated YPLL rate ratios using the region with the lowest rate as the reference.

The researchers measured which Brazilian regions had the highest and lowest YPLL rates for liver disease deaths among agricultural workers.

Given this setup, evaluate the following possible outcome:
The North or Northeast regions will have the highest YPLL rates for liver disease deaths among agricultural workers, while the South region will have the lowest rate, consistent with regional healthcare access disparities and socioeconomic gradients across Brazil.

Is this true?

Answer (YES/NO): YES